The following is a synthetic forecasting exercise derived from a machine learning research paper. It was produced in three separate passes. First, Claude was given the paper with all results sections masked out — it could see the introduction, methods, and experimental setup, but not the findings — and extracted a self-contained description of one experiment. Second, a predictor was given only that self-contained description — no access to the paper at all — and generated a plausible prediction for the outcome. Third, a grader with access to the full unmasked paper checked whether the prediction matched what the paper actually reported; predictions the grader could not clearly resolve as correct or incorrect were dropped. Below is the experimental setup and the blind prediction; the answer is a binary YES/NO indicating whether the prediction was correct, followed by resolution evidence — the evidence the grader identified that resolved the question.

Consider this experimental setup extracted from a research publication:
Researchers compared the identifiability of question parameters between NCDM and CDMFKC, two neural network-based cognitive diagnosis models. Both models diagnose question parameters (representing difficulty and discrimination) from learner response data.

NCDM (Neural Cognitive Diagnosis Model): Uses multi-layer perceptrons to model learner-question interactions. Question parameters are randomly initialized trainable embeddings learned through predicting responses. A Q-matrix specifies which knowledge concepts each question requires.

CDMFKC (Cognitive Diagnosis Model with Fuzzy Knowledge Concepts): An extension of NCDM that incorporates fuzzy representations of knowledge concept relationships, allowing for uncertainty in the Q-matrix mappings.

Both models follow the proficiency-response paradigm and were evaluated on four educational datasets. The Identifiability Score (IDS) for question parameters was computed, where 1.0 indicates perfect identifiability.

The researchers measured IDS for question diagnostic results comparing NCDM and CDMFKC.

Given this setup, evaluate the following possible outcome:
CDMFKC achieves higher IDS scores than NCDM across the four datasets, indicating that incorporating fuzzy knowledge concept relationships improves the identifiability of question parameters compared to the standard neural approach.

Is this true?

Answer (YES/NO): NO